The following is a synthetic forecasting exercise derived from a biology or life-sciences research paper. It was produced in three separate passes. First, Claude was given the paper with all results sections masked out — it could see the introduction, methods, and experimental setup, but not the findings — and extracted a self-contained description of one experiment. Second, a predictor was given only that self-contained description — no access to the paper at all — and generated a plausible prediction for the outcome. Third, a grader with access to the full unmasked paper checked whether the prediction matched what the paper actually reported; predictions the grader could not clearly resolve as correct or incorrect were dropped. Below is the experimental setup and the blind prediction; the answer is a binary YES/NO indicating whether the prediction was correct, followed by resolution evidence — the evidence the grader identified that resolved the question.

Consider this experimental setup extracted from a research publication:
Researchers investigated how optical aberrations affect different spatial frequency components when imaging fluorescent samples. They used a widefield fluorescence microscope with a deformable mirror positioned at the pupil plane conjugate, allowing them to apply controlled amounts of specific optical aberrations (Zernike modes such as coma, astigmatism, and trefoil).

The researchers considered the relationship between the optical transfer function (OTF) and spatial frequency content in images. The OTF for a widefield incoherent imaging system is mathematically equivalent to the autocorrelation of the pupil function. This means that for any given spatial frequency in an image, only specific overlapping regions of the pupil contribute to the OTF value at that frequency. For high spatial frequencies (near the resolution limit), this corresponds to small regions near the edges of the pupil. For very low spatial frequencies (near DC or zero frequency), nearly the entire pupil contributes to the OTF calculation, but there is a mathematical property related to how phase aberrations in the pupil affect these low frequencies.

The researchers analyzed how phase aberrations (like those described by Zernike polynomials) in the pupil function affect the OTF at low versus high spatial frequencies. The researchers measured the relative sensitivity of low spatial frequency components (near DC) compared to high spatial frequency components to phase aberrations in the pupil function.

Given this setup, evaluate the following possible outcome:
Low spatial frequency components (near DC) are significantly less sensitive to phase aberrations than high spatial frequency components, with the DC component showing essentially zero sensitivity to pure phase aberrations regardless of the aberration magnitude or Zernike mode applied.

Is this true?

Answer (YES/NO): YES